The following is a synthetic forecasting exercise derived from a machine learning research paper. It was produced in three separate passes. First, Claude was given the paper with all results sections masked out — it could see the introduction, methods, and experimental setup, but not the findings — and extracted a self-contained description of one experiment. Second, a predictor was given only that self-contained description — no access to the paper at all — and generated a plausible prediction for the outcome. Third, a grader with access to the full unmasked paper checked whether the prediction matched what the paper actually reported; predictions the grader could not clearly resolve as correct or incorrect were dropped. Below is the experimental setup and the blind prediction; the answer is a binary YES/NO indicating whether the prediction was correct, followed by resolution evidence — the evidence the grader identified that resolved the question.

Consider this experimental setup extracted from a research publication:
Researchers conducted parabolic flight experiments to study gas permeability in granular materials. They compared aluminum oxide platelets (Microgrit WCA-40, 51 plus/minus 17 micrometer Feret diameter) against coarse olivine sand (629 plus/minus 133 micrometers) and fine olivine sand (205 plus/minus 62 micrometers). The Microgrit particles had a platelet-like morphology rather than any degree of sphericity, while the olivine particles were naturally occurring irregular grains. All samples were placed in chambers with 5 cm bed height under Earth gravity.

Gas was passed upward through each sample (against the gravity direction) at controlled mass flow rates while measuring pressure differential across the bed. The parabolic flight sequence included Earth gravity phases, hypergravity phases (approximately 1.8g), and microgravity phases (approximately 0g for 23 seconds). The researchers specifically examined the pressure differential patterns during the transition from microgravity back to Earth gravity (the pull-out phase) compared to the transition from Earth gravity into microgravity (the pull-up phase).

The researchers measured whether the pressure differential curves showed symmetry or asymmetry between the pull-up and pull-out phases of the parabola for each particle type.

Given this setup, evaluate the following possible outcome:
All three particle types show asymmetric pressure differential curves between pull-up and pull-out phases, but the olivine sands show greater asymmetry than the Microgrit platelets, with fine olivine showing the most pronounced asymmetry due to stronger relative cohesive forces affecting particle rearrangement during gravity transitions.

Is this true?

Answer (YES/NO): NO